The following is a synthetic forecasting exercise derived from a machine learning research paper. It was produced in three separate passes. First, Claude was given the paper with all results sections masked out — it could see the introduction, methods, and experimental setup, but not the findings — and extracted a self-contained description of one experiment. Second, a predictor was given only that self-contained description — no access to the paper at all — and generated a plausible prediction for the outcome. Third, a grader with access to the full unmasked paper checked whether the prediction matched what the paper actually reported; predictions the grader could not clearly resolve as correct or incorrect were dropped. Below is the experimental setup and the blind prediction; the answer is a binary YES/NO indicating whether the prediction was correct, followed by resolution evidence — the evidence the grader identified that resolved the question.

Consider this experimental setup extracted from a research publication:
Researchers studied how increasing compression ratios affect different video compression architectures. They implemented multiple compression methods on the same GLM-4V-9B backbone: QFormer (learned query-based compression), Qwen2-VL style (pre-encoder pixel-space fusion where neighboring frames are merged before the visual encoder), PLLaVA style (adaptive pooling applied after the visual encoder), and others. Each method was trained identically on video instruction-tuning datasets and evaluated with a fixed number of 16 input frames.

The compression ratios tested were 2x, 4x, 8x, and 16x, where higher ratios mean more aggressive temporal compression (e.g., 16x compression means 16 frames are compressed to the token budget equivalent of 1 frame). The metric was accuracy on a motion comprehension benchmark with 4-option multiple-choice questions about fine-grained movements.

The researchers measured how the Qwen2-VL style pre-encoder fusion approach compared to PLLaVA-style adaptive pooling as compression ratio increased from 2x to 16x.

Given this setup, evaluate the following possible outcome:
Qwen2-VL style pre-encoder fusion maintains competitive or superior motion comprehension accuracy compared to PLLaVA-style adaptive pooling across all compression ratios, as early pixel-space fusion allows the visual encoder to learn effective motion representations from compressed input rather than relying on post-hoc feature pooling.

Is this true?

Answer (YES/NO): NO